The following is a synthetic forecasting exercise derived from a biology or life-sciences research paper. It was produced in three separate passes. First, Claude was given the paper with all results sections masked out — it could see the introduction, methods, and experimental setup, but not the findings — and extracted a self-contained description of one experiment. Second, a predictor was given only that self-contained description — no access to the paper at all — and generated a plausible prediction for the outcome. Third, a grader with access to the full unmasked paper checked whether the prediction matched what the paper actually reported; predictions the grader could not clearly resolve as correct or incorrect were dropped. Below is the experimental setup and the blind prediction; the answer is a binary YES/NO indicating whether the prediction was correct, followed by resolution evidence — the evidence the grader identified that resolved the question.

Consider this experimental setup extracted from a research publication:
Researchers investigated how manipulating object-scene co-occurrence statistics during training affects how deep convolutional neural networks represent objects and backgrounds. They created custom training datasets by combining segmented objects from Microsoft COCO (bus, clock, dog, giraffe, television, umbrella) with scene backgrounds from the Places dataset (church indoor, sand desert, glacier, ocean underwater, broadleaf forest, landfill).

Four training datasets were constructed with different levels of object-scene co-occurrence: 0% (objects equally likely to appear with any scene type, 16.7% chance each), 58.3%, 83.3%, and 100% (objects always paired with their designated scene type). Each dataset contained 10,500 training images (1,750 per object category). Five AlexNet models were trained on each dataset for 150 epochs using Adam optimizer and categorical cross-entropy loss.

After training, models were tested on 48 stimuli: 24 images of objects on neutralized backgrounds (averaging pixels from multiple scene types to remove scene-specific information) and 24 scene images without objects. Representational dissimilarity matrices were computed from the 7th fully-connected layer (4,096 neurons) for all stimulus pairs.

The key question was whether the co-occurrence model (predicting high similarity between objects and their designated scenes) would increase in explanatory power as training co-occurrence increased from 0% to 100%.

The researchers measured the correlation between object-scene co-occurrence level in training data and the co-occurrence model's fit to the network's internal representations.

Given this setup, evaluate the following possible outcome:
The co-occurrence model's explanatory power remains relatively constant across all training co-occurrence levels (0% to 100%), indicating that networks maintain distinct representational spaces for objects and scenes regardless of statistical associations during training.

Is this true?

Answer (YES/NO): NO